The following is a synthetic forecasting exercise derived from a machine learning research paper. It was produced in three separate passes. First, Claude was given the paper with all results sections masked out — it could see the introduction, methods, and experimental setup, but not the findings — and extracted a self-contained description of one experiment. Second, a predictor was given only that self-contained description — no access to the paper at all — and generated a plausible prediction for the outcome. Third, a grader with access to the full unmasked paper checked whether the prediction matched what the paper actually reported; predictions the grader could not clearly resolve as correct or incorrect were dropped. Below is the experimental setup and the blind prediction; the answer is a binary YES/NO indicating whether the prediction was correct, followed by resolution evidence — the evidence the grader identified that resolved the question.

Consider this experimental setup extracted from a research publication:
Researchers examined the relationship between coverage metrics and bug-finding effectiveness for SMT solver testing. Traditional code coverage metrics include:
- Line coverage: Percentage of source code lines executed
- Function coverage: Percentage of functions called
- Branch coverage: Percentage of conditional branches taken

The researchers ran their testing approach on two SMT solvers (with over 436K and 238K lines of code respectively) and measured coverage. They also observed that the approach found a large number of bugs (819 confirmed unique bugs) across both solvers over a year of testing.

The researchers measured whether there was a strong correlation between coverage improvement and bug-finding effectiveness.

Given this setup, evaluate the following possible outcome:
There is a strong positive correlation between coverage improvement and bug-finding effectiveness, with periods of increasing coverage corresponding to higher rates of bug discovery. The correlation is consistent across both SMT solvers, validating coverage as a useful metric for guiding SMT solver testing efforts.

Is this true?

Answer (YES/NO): NO